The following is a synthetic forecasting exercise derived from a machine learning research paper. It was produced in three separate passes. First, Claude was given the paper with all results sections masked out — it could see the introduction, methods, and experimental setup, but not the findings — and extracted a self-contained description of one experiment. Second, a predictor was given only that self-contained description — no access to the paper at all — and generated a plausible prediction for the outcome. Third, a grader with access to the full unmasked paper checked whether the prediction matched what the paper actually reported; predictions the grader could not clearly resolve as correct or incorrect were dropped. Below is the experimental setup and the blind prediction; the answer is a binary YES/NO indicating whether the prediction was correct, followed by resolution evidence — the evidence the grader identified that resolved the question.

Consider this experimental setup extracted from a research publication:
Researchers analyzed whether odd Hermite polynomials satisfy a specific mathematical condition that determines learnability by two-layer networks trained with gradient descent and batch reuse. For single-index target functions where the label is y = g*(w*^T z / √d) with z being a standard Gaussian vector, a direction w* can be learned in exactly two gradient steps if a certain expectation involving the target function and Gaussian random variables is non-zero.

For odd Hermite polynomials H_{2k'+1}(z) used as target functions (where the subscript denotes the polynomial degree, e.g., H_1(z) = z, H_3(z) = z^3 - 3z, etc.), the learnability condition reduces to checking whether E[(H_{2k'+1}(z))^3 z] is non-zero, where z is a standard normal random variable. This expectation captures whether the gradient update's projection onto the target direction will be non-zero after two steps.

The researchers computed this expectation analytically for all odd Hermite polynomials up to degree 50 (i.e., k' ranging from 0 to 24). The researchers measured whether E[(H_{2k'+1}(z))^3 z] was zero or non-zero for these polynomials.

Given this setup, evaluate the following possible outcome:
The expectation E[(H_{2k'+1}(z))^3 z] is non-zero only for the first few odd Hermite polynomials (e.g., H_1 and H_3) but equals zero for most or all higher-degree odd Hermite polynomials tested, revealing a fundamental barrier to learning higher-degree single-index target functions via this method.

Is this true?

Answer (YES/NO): NO